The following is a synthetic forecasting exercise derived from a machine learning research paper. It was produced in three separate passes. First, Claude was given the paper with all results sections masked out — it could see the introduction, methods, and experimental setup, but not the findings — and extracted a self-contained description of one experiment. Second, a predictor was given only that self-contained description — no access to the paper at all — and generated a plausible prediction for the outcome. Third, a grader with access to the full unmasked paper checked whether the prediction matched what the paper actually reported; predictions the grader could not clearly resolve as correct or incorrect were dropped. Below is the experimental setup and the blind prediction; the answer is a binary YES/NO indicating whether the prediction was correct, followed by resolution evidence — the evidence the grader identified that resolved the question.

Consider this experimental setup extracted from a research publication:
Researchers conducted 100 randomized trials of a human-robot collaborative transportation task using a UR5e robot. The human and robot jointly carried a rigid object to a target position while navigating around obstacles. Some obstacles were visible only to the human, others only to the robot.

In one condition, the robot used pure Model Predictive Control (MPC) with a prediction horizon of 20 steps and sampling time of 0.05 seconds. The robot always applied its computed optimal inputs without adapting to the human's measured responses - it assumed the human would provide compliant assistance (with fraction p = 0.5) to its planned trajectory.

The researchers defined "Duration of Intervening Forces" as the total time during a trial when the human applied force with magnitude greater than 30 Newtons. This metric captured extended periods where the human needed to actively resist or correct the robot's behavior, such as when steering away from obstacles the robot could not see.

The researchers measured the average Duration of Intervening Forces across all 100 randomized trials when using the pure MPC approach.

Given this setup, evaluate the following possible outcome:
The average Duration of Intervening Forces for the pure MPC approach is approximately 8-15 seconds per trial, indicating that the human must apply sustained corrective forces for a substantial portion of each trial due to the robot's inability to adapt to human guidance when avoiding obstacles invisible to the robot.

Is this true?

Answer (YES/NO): NO